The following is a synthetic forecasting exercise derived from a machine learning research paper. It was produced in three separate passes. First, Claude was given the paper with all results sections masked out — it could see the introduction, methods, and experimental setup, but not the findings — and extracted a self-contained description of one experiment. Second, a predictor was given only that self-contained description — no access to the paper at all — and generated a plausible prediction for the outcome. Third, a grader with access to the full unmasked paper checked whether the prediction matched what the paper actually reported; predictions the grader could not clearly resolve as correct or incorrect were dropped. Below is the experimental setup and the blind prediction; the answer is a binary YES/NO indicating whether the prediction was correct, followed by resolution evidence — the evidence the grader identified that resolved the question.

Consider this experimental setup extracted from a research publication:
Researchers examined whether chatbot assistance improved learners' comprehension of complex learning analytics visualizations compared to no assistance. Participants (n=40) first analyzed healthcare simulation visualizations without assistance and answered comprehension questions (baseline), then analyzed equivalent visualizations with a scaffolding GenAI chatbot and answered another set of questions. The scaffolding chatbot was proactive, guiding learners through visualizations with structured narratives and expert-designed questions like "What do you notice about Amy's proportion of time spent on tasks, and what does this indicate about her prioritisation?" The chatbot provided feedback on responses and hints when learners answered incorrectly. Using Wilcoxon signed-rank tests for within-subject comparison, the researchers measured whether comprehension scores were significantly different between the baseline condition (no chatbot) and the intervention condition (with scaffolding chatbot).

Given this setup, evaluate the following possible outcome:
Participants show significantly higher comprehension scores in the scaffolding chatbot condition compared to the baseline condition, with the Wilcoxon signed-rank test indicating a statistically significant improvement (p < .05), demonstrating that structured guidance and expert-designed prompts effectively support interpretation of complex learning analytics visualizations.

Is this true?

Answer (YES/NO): YES